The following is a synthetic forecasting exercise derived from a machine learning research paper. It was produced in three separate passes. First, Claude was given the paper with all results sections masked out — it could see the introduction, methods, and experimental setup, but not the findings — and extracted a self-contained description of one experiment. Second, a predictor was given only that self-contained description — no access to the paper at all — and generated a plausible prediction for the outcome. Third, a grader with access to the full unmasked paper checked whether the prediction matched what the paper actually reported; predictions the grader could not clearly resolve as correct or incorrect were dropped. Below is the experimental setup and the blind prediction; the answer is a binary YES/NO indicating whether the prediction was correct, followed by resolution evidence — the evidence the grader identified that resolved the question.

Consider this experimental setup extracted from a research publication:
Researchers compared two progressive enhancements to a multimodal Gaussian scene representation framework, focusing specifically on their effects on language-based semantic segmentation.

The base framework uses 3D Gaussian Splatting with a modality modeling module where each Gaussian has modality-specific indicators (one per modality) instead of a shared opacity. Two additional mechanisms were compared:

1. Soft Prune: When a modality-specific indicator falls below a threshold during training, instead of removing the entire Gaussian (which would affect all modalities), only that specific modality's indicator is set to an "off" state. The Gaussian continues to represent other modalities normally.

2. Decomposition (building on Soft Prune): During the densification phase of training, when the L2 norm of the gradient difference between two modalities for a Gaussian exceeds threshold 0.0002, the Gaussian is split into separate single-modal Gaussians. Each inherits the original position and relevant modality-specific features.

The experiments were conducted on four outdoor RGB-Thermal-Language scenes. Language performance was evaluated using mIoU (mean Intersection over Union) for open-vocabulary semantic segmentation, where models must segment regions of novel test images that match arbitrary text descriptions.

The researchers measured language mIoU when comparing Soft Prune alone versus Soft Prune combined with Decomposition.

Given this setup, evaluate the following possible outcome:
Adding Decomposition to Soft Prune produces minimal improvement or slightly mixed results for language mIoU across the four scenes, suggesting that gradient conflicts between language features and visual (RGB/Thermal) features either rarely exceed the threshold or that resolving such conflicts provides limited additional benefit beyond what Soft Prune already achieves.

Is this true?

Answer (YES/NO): NO